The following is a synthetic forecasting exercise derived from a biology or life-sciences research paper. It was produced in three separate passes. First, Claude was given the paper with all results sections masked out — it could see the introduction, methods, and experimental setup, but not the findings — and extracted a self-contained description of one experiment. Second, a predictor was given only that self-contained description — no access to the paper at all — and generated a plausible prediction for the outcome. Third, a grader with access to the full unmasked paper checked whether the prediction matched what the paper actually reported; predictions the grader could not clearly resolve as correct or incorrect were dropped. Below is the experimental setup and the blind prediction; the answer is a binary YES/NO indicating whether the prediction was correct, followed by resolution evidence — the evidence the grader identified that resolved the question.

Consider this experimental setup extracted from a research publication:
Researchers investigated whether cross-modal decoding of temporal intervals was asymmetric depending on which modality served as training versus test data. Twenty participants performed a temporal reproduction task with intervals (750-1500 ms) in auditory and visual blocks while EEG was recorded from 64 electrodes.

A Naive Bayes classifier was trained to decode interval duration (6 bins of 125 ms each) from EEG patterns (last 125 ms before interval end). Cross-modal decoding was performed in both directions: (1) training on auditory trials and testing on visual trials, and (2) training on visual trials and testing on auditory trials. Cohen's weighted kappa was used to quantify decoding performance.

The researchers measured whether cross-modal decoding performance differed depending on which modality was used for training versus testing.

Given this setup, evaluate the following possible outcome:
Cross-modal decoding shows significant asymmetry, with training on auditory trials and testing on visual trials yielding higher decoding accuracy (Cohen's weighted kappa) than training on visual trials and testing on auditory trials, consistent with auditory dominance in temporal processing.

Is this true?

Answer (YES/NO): NO